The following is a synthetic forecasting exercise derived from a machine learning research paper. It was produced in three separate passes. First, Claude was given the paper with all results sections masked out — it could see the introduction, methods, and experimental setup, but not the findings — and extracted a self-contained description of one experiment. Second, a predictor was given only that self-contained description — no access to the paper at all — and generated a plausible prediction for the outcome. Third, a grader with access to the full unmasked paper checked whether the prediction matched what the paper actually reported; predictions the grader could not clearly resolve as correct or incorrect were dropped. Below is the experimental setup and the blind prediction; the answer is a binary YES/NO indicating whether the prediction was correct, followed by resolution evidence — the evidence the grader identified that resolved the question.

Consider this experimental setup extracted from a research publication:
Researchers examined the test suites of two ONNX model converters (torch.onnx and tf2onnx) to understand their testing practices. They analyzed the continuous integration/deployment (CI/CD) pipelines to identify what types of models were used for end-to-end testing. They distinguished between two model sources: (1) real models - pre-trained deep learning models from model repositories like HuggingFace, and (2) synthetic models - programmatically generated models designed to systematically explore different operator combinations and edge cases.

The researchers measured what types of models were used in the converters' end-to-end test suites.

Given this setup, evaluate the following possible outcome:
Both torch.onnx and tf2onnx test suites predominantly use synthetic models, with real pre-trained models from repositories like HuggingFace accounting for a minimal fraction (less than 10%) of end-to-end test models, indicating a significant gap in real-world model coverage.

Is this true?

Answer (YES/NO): NO